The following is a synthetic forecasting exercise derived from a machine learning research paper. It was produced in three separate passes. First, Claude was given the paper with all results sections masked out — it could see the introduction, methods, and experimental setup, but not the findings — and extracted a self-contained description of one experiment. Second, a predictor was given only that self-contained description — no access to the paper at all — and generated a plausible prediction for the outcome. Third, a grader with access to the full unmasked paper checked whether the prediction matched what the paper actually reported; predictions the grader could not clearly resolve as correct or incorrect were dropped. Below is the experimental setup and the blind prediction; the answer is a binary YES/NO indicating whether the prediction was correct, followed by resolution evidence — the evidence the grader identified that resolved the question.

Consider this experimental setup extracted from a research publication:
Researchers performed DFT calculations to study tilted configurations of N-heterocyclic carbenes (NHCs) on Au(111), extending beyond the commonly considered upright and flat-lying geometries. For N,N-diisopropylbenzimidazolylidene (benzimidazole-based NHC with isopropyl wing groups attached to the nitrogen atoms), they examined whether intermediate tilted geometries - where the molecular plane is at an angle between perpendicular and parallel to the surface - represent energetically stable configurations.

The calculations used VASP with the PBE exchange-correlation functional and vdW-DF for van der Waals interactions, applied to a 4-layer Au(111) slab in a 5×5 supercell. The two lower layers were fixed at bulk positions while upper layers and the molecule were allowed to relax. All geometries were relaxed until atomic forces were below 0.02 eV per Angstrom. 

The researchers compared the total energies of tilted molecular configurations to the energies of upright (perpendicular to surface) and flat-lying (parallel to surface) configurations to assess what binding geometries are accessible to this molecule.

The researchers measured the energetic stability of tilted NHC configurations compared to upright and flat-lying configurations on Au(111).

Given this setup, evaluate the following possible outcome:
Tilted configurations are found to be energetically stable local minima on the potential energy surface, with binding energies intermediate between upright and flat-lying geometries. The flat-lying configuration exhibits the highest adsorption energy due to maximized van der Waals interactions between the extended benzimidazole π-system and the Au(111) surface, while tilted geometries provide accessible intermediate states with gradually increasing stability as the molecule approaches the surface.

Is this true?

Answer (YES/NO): NO